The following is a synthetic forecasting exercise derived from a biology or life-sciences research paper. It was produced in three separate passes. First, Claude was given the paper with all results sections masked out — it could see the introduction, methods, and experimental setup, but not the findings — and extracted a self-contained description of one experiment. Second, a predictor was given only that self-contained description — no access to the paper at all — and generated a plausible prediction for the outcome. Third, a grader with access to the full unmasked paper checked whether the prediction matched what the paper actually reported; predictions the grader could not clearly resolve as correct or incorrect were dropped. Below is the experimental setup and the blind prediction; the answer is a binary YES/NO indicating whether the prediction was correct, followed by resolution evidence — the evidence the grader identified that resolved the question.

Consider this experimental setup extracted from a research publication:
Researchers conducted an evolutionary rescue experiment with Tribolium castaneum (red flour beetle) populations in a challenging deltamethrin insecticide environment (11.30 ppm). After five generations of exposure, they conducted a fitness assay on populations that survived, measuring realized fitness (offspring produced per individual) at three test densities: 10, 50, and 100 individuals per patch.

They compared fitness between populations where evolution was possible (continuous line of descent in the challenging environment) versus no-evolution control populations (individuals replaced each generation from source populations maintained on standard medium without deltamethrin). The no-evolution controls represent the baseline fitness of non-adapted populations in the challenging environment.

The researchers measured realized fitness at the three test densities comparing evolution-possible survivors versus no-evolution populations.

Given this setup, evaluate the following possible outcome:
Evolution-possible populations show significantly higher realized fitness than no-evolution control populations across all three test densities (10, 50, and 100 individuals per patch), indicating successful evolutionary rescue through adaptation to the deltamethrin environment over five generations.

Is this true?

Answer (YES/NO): YES